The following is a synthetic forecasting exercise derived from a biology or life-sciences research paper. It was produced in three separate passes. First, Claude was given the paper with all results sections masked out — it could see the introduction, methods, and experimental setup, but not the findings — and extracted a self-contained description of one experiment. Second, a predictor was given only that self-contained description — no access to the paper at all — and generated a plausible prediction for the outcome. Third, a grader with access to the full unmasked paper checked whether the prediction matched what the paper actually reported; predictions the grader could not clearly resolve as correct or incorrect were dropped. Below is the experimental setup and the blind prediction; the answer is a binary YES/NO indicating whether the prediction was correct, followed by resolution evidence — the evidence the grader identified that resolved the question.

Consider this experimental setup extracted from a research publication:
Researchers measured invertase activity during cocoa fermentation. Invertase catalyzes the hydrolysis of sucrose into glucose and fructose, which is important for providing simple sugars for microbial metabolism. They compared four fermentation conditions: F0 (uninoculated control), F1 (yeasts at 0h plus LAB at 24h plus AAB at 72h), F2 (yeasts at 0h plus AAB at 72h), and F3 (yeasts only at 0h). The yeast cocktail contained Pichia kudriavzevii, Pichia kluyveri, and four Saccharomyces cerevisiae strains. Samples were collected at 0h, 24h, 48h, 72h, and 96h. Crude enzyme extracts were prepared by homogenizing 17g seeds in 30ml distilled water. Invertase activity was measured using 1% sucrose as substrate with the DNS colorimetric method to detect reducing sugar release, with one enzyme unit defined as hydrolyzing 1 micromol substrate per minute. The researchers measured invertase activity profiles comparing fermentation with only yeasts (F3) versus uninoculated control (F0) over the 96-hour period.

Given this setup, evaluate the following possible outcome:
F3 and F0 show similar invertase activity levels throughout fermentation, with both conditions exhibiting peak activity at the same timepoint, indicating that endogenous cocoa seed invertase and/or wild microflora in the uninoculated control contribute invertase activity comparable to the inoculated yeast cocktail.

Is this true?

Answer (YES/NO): NO